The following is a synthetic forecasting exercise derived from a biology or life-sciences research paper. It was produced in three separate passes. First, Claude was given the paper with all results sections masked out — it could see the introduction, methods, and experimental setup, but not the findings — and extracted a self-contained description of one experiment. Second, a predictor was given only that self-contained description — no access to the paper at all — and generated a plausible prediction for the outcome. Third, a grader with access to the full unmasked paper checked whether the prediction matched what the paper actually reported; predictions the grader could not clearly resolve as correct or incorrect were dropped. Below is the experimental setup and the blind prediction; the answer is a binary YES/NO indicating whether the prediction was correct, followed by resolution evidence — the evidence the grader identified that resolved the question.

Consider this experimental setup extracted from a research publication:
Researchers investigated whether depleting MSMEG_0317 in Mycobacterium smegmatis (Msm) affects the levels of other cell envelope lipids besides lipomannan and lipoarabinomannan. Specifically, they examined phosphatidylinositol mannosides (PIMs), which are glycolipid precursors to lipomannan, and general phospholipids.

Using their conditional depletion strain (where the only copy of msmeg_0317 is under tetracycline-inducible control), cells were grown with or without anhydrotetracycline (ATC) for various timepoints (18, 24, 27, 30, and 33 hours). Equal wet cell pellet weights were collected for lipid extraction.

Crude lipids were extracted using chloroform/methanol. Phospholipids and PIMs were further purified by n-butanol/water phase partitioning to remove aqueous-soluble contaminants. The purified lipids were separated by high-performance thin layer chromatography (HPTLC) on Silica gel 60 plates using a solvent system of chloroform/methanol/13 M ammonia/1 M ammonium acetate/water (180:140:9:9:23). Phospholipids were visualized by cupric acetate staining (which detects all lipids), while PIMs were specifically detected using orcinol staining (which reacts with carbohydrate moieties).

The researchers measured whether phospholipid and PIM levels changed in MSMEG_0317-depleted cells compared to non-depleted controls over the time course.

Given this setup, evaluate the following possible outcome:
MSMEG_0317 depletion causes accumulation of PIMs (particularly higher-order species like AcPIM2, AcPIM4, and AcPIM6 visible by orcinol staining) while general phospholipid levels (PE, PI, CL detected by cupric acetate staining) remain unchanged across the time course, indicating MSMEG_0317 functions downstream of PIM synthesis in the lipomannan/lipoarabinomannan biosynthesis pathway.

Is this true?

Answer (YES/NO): NO